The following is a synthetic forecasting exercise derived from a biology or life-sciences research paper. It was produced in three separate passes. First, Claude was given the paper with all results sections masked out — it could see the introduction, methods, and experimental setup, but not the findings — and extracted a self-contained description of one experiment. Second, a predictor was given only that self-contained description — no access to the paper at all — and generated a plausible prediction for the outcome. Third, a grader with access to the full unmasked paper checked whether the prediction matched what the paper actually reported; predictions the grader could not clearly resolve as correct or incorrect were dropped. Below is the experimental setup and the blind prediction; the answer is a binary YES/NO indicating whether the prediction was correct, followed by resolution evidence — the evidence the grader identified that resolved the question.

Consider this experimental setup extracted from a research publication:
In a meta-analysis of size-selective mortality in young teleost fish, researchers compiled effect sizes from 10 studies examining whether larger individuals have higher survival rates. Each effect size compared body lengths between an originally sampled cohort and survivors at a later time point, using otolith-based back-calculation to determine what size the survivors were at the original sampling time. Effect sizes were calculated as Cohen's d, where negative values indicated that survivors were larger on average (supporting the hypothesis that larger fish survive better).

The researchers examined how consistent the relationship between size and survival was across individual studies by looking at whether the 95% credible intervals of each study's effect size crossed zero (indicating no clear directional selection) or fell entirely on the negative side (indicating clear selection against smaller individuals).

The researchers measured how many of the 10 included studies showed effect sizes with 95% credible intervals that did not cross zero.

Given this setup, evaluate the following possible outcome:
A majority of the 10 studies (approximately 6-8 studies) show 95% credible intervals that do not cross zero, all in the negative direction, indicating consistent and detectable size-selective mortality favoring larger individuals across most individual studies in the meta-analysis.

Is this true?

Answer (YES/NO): NO